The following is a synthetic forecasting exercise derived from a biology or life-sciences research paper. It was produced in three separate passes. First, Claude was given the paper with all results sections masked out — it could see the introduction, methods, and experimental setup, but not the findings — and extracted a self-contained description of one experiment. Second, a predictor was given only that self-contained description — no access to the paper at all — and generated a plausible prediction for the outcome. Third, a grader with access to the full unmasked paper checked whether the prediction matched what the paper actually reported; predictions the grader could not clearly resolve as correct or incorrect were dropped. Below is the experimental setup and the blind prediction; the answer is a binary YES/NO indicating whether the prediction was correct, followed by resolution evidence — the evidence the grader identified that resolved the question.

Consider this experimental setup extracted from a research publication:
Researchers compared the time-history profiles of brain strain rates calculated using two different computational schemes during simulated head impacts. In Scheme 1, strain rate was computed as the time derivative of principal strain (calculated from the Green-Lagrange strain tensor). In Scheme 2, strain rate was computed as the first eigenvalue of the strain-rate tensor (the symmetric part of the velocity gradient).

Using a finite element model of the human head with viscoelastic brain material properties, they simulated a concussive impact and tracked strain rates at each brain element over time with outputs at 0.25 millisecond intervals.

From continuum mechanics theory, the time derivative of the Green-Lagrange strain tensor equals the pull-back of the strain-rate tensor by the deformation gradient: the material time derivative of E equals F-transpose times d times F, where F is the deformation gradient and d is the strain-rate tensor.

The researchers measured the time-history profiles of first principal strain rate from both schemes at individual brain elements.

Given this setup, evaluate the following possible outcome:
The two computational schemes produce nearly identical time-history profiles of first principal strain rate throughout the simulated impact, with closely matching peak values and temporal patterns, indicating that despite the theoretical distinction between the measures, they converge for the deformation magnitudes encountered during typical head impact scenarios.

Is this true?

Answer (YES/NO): NO